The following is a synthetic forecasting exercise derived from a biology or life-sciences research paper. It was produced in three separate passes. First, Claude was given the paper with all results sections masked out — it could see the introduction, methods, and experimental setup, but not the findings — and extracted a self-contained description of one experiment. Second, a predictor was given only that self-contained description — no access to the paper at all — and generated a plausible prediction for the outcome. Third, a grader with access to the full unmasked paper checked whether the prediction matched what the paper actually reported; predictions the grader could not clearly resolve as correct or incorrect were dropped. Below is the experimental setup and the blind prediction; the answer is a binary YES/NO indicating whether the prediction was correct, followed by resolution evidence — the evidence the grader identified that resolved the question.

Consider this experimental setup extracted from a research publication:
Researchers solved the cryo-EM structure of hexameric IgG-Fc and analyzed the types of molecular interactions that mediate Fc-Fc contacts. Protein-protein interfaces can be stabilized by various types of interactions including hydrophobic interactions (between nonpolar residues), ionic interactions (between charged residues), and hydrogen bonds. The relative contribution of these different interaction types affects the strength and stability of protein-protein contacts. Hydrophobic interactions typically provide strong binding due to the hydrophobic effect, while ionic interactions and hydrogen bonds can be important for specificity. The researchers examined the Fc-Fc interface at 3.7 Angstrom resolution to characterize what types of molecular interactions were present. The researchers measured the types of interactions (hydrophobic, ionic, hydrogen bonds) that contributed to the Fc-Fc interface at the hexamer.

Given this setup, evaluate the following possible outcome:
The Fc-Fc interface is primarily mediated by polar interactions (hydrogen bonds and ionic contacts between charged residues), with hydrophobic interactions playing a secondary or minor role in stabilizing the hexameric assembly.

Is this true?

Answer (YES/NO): NO